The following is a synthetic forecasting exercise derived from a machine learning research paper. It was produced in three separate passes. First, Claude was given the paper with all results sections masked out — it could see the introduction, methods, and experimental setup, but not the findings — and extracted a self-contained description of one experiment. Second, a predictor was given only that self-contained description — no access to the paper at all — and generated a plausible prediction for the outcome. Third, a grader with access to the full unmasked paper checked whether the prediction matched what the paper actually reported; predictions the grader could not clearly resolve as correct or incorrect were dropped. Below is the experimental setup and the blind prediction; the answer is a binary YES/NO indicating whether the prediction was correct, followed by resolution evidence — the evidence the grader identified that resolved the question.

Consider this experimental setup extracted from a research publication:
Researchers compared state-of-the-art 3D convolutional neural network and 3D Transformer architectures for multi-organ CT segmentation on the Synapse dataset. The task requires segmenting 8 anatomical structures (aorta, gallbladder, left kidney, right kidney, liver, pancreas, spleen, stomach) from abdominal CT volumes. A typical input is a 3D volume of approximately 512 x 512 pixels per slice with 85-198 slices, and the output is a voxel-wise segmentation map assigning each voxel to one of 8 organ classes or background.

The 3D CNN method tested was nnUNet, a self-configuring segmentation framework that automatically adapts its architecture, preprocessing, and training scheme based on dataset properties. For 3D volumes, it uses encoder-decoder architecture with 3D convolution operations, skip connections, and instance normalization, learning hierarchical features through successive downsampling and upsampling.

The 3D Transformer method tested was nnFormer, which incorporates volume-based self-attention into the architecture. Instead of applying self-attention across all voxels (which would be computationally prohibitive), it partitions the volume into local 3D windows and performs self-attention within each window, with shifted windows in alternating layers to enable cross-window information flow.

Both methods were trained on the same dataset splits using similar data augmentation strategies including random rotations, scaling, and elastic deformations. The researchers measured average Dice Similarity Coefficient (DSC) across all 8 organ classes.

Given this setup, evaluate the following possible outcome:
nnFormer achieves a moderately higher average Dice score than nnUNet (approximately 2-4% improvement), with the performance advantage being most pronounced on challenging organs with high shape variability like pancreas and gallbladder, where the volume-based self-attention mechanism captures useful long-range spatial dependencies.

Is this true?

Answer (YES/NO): NO